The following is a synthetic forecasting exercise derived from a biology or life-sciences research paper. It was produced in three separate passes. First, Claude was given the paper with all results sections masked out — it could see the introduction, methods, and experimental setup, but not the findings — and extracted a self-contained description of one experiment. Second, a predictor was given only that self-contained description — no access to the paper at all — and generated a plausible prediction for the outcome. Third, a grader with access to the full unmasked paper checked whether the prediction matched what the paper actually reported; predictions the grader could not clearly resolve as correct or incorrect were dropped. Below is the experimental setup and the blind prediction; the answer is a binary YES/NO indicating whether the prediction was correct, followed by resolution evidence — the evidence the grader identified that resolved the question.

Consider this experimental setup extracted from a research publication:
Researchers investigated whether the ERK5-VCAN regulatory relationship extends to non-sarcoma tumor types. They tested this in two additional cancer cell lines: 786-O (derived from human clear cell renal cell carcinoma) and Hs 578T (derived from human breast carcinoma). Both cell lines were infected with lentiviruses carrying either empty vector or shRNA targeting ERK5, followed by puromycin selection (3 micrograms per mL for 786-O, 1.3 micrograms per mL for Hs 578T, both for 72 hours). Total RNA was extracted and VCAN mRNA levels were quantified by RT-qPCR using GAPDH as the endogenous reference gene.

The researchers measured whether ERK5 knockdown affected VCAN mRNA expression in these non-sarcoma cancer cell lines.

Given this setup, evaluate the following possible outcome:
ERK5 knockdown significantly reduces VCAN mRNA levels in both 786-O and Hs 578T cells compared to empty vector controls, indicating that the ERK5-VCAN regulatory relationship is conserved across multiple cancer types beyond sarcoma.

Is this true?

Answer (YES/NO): YES